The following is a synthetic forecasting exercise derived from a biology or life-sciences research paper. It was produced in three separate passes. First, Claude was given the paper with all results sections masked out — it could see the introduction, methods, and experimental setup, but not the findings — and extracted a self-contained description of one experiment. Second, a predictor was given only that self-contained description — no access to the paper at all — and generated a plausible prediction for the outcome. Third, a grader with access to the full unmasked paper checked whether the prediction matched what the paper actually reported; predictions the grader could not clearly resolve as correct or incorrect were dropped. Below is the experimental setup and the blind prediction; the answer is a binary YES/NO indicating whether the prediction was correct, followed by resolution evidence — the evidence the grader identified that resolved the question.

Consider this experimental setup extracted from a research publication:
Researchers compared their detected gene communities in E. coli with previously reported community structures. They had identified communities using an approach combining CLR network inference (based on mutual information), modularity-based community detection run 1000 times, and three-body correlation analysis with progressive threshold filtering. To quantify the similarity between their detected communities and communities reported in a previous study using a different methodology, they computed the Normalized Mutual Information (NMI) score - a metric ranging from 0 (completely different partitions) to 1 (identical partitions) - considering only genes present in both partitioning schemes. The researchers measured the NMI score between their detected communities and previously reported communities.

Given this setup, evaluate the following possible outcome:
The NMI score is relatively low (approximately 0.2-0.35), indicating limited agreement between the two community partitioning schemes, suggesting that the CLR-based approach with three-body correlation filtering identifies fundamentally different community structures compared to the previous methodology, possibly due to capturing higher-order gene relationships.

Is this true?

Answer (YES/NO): NO